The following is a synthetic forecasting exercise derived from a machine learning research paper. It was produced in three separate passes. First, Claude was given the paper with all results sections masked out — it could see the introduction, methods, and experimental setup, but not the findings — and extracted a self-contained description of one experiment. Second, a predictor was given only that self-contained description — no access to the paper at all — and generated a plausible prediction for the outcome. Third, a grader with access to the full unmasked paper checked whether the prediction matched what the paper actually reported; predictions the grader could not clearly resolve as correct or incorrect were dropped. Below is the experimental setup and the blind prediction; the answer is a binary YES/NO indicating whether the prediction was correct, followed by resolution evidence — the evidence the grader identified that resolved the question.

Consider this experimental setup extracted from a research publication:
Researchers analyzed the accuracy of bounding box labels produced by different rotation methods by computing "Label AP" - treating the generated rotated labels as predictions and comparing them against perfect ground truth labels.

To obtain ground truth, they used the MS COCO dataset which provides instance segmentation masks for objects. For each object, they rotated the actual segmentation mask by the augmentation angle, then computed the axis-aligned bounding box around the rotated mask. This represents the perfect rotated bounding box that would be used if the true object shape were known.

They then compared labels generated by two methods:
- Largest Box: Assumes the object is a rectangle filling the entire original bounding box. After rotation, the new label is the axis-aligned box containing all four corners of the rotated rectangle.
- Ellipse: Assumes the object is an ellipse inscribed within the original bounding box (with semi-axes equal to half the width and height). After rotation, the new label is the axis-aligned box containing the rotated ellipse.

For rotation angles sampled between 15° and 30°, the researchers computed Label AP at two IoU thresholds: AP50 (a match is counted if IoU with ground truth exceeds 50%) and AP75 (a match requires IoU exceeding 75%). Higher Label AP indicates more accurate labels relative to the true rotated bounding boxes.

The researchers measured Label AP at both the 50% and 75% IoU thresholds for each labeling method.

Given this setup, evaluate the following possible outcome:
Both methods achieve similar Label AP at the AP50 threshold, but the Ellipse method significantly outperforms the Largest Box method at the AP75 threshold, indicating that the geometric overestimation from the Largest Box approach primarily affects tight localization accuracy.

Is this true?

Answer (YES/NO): NO